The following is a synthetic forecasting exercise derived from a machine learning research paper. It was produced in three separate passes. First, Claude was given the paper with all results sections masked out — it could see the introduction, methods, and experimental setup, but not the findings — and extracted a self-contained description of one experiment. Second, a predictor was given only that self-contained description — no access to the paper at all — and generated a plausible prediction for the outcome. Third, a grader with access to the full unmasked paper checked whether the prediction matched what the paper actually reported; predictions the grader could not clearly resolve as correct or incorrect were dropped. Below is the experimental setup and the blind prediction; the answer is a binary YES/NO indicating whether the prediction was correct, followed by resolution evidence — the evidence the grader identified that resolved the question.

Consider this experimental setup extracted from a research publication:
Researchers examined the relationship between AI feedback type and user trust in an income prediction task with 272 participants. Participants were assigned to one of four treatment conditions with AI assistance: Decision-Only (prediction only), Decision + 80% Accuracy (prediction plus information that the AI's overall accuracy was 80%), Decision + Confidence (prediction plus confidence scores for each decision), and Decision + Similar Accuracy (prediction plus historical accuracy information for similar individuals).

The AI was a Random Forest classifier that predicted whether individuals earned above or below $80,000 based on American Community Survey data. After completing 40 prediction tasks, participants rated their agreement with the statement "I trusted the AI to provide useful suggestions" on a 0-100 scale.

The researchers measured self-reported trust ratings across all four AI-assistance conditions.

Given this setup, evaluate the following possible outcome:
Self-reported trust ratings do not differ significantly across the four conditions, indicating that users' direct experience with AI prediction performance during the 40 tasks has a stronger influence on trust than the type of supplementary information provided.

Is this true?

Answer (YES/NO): NO